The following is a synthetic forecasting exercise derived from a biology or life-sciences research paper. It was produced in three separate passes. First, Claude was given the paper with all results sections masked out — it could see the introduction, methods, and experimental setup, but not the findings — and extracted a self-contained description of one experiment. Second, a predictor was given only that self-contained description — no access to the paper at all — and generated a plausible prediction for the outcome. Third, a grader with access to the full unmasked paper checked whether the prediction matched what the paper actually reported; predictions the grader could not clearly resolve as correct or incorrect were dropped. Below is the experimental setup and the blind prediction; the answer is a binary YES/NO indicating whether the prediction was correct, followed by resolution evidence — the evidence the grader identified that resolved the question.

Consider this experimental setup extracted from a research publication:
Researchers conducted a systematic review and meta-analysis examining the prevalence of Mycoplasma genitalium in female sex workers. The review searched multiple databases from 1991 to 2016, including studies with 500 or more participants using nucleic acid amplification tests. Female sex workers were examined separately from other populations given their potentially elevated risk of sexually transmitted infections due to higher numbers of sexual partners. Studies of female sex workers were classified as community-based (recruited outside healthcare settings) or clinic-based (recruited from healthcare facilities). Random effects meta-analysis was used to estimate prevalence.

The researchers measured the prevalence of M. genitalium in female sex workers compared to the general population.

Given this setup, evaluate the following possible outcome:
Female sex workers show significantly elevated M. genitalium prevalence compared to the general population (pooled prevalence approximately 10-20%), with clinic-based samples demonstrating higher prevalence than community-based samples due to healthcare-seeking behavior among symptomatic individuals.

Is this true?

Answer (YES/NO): NO